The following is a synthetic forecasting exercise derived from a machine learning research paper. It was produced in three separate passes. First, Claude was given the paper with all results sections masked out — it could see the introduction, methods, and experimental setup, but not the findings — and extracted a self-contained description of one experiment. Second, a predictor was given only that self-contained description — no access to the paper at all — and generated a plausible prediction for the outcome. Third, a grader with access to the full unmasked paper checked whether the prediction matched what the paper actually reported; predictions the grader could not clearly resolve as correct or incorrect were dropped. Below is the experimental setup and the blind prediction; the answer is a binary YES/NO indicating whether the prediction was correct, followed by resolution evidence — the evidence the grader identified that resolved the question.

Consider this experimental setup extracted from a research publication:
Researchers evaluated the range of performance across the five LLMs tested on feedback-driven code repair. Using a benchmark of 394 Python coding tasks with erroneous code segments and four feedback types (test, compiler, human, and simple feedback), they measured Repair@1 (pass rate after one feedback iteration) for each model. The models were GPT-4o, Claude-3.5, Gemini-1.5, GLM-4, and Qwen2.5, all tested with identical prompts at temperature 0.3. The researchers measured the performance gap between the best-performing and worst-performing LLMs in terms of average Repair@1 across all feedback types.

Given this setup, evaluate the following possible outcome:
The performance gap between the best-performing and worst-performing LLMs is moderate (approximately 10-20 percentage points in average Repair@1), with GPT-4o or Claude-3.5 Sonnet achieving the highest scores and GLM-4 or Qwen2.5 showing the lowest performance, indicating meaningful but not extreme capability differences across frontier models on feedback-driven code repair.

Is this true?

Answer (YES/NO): NO